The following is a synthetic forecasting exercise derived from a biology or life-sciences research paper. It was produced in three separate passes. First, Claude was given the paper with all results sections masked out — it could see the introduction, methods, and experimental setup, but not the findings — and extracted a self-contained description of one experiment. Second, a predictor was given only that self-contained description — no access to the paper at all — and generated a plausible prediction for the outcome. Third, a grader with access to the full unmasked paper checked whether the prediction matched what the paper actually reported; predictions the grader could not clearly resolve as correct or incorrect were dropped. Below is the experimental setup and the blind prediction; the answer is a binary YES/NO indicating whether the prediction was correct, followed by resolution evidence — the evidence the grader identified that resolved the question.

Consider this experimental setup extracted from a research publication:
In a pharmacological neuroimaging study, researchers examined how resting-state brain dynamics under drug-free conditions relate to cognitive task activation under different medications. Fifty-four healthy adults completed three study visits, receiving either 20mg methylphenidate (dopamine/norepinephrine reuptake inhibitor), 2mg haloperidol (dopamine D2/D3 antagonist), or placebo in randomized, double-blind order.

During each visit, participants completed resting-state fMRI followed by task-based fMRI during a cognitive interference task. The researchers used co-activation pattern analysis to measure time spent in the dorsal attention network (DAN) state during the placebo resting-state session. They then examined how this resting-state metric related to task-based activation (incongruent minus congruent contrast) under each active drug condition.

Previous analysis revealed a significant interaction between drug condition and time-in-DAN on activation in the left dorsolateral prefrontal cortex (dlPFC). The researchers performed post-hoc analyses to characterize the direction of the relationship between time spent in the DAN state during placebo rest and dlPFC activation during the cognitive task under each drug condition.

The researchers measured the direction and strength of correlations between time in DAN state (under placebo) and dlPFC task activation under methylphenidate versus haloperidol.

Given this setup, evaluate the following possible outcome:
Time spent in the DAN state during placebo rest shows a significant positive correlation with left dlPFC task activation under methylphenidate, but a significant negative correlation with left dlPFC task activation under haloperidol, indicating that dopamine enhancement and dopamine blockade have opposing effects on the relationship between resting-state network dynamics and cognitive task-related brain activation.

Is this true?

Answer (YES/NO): NO